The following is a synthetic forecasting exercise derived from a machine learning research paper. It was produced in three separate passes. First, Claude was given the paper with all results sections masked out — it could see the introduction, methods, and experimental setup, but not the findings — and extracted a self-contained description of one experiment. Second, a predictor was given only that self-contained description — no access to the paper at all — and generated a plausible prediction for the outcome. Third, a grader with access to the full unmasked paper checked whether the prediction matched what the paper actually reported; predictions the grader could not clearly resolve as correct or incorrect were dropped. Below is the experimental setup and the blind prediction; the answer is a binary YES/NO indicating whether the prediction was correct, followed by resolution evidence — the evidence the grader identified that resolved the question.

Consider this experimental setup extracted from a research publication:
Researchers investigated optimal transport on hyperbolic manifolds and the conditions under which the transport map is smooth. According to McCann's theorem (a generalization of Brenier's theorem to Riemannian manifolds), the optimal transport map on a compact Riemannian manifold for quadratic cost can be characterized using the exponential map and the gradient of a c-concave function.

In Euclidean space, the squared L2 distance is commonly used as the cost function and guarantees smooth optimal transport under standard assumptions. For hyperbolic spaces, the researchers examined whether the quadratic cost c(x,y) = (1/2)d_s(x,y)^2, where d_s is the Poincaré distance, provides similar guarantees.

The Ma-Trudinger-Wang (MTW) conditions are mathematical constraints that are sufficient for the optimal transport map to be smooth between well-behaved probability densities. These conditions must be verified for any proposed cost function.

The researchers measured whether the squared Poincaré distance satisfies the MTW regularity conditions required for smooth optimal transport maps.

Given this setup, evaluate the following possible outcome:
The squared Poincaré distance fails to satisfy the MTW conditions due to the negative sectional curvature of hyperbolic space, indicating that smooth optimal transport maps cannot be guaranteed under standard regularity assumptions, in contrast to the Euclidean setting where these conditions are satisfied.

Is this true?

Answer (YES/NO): NO